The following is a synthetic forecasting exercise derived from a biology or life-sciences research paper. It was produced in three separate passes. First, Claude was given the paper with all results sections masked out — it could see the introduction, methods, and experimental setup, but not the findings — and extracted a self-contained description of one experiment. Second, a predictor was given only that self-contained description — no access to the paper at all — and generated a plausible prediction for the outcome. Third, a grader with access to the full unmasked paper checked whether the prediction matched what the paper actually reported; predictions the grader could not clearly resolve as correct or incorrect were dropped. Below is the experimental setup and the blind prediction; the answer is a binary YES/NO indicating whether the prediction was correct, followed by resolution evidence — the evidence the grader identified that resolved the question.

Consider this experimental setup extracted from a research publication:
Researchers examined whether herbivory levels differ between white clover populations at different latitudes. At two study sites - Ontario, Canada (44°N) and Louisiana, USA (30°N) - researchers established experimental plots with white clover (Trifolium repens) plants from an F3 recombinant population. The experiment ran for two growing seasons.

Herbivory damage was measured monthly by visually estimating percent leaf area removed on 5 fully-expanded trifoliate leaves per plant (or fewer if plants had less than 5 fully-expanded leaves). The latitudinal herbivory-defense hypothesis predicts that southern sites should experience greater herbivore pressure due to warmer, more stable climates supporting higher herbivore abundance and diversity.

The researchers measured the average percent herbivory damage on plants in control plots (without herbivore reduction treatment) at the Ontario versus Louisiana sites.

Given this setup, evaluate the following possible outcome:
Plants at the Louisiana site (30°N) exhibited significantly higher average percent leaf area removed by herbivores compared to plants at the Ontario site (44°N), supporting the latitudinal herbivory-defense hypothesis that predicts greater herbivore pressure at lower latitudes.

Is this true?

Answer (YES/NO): NO